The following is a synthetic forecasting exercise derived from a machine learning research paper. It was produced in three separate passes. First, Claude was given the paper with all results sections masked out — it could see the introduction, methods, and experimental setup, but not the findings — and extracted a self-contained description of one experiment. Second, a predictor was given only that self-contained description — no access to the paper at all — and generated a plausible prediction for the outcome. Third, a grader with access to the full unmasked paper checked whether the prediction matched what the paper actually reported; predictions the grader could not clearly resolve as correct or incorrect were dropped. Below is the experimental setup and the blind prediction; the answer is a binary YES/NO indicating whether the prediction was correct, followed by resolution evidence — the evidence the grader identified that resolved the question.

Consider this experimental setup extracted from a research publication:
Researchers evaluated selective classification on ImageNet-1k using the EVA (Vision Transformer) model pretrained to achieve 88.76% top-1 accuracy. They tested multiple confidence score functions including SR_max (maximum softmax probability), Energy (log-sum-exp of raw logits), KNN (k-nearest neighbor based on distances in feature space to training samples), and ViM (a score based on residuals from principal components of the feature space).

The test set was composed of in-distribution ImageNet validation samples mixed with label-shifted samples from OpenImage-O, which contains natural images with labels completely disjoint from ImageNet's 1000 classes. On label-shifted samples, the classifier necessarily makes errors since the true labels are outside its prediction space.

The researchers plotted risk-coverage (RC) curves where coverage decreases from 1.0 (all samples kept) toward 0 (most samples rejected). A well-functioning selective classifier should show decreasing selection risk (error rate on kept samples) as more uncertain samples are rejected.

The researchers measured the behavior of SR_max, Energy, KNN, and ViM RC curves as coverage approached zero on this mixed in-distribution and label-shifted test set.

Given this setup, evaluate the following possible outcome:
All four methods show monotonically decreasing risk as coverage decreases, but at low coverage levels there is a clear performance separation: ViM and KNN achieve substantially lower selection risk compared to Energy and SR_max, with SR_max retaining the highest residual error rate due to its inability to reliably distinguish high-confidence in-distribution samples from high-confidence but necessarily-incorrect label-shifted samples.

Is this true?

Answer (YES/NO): NO